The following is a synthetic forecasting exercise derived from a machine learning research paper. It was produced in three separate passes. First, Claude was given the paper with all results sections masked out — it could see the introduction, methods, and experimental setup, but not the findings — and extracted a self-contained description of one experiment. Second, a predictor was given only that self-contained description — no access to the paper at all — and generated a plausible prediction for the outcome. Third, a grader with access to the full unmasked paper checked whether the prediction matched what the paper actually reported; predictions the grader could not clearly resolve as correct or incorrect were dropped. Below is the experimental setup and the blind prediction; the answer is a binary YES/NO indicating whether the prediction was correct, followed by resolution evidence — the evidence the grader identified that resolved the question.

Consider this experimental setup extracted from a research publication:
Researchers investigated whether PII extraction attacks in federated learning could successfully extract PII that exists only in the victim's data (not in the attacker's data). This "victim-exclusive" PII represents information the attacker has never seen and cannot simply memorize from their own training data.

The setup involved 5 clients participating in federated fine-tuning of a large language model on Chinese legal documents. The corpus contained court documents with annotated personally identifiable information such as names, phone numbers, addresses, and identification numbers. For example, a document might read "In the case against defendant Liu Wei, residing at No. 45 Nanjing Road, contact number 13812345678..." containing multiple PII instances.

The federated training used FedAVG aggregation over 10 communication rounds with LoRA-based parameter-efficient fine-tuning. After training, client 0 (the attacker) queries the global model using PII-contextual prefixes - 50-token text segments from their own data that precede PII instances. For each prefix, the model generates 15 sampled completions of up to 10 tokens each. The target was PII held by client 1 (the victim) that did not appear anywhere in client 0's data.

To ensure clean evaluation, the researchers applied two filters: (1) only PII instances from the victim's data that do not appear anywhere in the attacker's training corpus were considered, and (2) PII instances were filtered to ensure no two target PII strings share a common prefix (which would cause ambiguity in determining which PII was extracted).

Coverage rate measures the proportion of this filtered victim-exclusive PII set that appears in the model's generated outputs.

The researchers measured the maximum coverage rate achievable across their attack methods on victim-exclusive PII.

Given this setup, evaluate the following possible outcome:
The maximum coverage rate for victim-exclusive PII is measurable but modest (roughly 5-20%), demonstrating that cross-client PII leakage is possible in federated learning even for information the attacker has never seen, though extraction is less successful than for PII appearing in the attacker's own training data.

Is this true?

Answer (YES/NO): NO